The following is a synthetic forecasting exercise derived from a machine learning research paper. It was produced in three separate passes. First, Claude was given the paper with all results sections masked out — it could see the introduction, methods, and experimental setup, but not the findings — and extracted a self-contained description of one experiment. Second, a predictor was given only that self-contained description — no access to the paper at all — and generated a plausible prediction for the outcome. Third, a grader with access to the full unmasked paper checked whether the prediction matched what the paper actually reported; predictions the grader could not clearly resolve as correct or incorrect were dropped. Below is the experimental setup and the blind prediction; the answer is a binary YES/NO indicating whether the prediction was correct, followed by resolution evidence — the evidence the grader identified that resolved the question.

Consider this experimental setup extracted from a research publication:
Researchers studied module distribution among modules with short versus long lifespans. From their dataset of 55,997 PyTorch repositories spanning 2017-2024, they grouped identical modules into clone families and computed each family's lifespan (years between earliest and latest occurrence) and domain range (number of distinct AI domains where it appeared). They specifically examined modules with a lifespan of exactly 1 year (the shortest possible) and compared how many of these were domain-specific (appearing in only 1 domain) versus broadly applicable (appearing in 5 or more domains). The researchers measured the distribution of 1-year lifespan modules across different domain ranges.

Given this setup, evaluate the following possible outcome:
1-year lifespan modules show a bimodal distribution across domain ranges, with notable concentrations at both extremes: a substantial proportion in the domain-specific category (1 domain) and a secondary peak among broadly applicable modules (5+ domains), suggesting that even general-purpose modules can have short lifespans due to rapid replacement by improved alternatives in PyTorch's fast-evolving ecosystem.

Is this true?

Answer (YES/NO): NO